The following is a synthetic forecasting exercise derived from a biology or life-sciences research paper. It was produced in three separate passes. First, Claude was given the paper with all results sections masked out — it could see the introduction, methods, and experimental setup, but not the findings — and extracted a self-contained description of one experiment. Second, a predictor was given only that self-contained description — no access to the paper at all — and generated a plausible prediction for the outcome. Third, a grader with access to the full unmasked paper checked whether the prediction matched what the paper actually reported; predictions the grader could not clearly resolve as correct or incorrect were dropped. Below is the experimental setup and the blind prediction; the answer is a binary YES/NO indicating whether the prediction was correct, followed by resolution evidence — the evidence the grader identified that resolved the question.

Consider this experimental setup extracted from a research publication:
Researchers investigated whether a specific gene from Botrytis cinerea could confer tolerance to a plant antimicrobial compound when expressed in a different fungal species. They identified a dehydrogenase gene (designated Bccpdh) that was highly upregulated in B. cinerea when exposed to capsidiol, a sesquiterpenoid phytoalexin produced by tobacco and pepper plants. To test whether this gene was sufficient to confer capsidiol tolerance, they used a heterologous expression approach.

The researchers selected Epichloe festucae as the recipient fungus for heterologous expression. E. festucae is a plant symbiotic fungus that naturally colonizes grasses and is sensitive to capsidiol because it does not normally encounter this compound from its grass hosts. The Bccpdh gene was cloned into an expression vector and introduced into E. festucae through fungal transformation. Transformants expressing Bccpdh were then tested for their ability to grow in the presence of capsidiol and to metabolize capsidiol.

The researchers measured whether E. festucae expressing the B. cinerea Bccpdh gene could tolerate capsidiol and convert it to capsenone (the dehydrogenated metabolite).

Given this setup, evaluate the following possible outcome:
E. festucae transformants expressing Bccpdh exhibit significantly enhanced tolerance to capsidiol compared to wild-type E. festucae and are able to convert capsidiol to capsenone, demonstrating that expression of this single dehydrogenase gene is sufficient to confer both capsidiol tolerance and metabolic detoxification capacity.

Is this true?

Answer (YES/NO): YES